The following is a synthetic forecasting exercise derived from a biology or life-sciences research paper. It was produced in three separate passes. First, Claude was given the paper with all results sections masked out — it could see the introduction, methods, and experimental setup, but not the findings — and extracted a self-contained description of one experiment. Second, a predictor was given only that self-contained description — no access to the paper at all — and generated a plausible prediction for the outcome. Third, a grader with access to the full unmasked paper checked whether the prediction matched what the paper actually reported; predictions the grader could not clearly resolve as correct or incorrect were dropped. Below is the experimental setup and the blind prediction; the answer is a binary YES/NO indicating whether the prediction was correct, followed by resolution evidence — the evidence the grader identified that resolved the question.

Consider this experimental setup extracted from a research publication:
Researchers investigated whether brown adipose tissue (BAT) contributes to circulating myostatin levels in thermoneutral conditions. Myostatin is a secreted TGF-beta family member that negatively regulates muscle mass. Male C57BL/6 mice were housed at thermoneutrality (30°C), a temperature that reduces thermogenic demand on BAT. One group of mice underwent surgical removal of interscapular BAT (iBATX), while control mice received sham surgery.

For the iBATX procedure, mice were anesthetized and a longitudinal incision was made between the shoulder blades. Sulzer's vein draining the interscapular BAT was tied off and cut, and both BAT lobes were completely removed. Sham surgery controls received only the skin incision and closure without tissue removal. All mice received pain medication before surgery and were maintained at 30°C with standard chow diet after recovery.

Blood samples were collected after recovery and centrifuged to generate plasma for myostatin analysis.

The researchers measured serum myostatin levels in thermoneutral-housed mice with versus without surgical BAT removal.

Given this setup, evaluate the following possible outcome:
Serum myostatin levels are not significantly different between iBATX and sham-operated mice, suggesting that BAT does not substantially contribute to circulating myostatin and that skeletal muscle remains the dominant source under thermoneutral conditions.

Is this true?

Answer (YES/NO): NO